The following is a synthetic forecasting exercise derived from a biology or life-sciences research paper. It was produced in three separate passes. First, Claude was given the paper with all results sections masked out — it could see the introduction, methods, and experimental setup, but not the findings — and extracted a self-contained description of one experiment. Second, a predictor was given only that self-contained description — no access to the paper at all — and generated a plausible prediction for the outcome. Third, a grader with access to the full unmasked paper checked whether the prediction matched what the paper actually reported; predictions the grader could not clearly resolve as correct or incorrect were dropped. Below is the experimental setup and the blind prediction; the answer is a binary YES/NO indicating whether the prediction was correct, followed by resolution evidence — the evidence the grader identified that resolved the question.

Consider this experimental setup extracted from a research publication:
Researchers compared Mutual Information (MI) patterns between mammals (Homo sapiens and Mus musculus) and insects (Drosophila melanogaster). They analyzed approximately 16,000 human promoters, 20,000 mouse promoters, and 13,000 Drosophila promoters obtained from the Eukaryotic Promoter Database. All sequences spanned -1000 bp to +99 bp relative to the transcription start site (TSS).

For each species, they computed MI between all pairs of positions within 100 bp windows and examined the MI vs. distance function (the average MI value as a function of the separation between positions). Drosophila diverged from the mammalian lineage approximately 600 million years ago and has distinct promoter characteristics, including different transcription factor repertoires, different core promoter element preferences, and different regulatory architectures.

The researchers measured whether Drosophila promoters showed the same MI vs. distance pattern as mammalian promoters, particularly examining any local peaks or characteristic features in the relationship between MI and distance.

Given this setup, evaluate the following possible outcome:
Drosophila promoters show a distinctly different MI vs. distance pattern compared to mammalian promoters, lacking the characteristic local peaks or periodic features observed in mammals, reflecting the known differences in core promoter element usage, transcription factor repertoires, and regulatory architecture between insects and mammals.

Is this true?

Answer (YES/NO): NO